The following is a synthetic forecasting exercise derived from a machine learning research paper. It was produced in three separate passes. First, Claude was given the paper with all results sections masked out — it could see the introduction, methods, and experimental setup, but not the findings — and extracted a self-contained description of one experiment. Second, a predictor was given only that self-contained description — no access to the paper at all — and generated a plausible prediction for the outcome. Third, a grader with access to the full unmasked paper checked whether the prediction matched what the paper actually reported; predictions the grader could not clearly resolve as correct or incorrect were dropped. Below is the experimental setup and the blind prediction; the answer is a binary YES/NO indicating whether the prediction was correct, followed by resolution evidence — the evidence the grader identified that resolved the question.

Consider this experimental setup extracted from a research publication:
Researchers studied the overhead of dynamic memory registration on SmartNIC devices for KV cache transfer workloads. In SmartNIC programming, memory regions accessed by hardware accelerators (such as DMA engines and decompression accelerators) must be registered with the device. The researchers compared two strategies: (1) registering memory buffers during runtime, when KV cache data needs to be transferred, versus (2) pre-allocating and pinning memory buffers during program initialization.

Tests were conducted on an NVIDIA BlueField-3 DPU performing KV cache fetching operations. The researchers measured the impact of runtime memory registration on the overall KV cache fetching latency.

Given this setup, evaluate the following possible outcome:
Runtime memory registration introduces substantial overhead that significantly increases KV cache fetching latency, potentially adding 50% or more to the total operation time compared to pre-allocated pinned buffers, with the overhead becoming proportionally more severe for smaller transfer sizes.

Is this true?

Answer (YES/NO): YES